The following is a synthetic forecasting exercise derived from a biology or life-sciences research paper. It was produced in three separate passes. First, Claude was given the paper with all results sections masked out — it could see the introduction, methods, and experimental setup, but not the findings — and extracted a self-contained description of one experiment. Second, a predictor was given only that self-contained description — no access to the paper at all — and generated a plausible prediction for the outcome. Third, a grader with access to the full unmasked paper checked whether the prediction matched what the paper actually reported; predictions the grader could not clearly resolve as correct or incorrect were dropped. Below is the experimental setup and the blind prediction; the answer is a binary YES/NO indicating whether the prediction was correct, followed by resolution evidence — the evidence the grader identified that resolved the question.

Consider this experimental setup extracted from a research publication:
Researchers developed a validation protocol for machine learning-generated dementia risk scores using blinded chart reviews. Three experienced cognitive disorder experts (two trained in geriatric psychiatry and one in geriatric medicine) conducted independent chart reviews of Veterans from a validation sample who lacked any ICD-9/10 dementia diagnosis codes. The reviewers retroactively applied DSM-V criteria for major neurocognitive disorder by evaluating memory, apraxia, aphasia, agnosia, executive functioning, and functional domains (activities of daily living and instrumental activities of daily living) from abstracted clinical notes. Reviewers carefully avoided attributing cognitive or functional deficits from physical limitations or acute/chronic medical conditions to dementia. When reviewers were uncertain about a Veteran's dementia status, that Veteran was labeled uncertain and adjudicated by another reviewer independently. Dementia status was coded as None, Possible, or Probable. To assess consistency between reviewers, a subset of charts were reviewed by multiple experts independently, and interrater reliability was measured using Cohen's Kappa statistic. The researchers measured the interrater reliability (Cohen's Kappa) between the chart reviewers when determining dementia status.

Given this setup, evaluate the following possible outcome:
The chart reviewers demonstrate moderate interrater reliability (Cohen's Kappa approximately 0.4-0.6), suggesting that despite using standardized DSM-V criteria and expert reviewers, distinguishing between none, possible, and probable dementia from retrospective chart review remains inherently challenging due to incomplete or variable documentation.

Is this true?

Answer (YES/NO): NO